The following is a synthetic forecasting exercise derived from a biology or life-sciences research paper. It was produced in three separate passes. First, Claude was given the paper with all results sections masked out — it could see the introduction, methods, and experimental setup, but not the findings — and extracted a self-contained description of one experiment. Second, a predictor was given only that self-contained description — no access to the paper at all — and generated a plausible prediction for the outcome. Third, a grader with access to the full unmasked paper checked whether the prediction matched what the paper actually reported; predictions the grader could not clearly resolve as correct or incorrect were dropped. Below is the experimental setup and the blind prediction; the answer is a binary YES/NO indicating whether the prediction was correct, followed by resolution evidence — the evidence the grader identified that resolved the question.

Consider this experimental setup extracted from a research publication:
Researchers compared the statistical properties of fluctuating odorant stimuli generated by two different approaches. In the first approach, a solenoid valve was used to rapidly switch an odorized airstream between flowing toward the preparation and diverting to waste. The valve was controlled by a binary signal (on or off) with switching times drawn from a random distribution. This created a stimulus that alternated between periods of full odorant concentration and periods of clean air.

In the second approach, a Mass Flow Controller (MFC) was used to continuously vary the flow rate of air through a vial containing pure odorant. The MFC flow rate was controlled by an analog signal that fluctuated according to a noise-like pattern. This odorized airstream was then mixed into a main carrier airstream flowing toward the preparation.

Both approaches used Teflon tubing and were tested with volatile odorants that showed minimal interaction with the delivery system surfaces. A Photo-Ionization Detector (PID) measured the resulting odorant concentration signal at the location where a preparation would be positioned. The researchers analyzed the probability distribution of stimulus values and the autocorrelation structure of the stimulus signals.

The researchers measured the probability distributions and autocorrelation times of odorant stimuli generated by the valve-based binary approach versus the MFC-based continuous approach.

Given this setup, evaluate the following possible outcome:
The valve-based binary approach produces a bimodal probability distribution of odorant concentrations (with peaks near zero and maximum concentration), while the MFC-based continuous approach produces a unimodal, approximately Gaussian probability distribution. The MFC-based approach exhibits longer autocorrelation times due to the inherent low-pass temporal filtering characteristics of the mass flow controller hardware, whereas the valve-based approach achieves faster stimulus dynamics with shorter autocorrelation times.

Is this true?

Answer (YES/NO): YES